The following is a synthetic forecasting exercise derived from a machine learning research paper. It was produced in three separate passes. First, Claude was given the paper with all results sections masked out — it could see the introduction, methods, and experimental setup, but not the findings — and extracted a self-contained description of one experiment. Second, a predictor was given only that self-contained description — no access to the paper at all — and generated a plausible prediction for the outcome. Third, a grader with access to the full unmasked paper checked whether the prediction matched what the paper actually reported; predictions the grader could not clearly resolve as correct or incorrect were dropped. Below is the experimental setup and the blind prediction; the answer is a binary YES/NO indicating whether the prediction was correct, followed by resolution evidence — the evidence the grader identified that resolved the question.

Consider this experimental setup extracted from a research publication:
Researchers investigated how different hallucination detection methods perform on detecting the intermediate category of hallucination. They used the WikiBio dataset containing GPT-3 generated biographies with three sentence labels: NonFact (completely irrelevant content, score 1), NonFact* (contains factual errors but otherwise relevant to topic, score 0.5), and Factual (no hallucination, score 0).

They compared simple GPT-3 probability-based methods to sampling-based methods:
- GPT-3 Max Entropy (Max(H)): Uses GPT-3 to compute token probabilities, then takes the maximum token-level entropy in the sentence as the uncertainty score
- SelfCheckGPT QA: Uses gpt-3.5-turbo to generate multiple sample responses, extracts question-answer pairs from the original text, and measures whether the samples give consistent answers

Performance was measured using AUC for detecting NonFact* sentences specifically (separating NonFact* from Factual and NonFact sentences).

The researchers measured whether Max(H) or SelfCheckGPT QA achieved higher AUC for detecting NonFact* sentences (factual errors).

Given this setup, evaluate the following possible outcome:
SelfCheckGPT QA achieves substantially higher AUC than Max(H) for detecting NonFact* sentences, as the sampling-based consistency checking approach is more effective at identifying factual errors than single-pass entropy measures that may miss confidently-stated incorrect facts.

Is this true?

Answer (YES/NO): YES